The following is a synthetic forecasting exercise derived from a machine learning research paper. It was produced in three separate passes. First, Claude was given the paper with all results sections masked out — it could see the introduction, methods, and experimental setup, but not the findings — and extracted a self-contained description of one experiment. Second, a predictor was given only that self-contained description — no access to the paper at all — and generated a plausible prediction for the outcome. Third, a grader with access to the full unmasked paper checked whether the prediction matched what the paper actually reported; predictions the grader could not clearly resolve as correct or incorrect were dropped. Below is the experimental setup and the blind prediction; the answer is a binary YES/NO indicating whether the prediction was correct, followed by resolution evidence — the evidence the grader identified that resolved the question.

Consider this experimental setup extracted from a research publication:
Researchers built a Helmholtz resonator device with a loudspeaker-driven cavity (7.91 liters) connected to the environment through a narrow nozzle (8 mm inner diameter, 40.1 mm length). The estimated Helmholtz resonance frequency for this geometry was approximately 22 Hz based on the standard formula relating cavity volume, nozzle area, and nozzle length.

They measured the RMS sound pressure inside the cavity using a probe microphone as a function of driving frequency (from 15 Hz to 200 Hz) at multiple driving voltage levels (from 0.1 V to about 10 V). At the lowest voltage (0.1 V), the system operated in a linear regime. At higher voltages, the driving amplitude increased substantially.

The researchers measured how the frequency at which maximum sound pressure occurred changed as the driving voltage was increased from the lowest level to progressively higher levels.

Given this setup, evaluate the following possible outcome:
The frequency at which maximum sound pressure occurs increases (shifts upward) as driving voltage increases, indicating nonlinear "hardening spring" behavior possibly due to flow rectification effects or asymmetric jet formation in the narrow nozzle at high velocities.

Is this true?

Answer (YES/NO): YES